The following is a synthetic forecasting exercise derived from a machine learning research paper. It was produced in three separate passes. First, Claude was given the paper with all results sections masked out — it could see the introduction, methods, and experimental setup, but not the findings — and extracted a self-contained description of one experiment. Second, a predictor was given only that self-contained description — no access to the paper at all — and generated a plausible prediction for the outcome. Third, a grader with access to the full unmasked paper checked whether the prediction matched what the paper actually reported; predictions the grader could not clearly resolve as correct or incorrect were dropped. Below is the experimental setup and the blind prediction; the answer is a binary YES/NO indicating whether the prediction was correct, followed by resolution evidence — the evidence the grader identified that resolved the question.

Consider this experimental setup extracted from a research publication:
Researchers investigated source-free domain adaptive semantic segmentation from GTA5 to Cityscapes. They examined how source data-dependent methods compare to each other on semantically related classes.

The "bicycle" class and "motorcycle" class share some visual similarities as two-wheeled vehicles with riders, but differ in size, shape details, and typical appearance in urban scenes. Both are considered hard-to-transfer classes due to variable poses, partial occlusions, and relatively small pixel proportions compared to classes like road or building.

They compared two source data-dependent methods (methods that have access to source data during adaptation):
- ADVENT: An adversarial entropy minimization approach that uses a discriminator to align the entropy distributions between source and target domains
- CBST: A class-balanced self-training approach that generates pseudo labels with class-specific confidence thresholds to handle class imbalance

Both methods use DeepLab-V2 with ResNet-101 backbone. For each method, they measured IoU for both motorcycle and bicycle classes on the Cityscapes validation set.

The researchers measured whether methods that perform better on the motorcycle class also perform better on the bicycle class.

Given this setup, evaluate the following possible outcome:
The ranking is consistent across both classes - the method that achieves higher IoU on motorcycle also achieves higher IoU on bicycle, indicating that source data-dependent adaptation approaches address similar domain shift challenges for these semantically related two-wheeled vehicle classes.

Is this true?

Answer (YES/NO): NO